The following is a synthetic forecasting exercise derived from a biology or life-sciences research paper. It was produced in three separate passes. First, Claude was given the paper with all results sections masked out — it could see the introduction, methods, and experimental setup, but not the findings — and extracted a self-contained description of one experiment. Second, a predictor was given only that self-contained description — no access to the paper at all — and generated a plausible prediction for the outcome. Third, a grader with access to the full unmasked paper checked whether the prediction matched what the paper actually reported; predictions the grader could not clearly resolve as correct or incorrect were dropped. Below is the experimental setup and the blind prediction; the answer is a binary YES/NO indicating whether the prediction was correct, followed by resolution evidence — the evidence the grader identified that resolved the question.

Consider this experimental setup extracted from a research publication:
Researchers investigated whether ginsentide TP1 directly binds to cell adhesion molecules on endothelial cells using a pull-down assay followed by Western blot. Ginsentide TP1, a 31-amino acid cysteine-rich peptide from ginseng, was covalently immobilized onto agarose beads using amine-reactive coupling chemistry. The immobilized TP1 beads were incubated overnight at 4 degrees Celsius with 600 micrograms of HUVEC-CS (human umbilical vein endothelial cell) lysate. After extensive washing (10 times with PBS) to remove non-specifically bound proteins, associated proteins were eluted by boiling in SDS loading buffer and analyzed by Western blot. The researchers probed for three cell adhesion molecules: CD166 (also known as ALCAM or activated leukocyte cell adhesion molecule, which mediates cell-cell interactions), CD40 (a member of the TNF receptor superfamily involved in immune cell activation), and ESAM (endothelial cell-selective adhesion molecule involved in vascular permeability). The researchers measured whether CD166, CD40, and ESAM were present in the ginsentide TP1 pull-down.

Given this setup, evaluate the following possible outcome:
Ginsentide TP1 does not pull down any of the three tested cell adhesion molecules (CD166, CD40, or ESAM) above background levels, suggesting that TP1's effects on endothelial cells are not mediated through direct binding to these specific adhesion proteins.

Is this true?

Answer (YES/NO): NO